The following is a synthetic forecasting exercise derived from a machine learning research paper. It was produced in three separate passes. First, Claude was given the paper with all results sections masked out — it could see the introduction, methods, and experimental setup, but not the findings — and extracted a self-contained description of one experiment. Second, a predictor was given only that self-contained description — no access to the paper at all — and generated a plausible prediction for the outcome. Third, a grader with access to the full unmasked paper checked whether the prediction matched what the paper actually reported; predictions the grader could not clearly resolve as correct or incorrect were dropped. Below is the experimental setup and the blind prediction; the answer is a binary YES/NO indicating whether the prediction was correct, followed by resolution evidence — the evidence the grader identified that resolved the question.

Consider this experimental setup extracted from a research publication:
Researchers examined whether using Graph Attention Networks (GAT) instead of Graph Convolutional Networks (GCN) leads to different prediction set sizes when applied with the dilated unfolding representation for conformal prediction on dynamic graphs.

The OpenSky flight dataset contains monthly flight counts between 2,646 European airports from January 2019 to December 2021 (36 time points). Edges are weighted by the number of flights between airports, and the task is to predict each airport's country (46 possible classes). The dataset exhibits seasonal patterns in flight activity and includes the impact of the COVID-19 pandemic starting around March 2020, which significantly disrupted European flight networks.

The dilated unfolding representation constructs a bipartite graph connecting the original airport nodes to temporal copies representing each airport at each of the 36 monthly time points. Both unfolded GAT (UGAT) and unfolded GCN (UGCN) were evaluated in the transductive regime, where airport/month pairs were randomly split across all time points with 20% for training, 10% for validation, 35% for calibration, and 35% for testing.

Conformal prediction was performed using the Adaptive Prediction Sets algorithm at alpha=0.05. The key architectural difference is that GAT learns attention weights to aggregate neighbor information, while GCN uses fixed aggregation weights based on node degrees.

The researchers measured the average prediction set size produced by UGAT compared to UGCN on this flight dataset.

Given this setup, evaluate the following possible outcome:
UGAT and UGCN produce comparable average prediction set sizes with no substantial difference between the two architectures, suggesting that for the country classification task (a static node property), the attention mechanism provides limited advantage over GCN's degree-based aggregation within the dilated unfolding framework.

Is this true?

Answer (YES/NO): NO